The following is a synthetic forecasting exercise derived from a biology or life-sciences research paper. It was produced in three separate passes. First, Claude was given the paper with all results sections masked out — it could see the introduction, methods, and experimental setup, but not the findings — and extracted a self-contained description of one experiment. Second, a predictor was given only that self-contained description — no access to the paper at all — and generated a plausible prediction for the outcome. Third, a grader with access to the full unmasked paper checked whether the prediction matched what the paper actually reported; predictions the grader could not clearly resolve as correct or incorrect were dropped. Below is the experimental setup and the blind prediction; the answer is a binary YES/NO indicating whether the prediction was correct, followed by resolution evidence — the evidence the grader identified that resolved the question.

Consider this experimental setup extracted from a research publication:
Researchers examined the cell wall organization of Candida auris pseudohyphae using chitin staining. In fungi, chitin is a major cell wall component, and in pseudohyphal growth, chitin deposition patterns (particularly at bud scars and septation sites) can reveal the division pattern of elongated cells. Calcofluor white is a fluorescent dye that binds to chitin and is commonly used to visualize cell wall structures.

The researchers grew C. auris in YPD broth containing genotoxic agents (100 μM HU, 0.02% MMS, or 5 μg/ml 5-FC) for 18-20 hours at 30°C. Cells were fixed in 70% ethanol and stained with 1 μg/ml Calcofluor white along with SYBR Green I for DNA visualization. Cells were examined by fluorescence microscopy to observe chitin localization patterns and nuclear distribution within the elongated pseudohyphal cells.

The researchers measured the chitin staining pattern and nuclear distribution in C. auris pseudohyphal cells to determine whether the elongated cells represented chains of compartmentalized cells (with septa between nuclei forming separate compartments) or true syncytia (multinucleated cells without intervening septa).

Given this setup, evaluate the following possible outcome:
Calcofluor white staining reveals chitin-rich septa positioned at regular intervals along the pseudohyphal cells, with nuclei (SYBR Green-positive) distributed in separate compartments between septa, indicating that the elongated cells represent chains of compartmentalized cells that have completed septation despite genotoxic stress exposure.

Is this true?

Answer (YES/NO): NO